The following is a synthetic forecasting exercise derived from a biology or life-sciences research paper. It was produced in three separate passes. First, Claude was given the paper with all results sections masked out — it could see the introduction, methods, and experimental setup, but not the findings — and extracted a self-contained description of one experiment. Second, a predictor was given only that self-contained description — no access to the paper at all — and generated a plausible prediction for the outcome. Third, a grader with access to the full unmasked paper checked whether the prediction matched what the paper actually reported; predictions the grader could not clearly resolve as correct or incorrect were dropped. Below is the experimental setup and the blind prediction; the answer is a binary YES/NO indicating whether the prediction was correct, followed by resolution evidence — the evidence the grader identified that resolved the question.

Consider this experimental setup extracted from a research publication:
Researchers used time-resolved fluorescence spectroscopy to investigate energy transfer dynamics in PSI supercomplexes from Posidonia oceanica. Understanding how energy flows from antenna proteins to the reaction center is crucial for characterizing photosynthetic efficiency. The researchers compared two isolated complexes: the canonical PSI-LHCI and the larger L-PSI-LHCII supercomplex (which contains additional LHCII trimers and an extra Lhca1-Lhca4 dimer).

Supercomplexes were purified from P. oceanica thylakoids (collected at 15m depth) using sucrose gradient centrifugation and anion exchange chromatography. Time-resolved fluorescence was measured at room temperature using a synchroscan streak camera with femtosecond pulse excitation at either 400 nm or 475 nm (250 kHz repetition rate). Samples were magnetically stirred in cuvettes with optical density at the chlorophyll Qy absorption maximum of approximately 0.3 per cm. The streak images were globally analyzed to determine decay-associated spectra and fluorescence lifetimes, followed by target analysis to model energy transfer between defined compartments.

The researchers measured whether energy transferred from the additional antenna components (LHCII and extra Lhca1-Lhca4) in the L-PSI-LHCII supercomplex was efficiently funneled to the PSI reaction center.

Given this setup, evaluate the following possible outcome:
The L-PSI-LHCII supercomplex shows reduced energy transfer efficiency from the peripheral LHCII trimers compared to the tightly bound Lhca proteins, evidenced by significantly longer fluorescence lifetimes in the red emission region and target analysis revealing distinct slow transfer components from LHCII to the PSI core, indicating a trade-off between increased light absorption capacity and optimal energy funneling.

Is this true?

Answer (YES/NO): NO